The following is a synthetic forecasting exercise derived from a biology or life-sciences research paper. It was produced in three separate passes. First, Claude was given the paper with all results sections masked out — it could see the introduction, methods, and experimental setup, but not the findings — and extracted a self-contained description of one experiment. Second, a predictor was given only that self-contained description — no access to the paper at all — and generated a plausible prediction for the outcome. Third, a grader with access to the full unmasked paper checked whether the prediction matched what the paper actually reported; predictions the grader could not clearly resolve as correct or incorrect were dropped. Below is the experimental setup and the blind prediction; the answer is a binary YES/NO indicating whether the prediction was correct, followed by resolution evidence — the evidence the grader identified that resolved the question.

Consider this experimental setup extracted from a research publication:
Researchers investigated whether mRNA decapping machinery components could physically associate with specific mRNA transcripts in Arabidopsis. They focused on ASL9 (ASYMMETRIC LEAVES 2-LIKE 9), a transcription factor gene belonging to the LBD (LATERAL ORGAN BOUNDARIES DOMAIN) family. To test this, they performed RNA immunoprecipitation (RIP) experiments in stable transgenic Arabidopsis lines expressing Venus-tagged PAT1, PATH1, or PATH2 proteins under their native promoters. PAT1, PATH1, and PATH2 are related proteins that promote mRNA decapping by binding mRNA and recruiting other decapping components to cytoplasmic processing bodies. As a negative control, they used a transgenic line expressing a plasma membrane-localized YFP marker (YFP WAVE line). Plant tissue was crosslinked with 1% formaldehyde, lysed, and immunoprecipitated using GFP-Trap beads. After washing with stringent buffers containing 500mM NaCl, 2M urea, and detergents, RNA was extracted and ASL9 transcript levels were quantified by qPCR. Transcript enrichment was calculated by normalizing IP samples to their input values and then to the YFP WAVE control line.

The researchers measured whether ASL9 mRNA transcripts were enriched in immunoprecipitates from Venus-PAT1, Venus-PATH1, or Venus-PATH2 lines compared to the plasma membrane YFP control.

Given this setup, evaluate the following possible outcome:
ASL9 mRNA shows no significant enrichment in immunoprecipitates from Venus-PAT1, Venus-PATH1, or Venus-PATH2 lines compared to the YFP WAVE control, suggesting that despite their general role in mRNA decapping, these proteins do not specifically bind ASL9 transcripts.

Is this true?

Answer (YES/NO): NO